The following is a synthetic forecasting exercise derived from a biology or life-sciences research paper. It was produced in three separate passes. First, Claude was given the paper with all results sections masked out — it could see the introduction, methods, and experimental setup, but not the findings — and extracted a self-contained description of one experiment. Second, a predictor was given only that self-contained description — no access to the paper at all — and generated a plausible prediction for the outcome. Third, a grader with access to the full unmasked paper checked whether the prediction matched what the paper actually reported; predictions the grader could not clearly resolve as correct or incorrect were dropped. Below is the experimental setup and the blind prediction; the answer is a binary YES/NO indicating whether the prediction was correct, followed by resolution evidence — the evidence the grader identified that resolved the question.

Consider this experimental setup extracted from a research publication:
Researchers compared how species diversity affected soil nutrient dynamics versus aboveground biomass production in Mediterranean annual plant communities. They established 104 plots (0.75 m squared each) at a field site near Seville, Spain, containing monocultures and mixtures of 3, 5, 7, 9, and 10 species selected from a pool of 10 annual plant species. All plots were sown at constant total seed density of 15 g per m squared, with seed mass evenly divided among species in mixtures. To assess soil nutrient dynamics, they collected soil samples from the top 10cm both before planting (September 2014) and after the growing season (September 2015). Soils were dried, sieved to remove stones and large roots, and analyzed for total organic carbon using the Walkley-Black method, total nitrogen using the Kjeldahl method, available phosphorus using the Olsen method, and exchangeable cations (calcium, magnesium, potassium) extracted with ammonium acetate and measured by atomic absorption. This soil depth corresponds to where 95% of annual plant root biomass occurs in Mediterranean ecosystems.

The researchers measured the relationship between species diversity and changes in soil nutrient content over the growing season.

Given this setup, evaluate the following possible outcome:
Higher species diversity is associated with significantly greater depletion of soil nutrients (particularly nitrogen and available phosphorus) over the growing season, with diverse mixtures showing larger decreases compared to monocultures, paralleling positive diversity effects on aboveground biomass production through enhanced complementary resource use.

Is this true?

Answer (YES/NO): NO